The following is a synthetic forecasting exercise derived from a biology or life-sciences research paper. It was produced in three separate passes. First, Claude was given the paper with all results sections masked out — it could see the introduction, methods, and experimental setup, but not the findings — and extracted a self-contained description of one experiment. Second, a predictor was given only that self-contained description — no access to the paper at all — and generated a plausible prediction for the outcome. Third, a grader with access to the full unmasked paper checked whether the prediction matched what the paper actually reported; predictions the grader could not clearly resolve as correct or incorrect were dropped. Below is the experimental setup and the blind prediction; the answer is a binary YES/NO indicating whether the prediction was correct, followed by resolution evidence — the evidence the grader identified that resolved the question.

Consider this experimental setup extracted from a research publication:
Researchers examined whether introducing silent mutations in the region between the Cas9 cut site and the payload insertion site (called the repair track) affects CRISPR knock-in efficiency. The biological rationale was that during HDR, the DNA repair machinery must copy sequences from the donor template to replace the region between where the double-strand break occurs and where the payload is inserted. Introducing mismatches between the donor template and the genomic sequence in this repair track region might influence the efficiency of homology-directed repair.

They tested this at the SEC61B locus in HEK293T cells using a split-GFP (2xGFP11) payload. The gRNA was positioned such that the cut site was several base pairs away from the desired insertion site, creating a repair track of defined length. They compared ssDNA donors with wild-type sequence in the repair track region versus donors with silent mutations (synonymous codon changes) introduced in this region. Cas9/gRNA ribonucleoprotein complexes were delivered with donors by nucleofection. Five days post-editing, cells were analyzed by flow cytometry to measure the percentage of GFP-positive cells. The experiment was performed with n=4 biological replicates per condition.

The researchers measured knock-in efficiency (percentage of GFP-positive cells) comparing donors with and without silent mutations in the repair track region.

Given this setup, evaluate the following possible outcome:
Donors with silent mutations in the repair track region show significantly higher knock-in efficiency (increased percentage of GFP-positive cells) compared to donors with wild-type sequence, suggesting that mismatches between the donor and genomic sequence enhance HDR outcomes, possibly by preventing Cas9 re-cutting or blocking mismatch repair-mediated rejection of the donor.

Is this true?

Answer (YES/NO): YES